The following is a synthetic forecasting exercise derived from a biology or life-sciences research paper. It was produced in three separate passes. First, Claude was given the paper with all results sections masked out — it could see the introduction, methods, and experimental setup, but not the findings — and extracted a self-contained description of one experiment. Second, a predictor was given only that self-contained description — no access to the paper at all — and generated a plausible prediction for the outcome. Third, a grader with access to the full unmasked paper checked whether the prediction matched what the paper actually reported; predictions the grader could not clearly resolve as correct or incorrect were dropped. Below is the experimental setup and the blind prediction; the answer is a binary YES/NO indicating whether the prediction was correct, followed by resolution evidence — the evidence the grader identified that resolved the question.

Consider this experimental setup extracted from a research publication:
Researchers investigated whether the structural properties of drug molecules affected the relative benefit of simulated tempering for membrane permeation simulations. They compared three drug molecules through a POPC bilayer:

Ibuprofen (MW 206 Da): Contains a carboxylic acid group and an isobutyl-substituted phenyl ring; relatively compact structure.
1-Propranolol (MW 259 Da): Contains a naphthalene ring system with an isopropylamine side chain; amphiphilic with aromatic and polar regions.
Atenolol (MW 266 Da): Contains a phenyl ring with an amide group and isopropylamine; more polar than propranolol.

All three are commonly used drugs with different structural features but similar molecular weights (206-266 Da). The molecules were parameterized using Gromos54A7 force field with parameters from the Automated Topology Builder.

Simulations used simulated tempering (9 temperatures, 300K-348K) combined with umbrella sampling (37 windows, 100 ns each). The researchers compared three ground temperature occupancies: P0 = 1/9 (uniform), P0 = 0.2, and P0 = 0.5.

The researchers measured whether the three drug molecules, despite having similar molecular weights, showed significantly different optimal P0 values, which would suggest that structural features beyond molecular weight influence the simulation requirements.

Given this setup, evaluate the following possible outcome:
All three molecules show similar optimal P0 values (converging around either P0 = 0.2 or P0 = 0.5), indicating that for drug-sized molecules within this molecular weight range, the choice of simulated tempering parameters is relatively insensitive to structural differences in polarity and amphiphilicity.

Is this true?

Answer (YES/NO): YES